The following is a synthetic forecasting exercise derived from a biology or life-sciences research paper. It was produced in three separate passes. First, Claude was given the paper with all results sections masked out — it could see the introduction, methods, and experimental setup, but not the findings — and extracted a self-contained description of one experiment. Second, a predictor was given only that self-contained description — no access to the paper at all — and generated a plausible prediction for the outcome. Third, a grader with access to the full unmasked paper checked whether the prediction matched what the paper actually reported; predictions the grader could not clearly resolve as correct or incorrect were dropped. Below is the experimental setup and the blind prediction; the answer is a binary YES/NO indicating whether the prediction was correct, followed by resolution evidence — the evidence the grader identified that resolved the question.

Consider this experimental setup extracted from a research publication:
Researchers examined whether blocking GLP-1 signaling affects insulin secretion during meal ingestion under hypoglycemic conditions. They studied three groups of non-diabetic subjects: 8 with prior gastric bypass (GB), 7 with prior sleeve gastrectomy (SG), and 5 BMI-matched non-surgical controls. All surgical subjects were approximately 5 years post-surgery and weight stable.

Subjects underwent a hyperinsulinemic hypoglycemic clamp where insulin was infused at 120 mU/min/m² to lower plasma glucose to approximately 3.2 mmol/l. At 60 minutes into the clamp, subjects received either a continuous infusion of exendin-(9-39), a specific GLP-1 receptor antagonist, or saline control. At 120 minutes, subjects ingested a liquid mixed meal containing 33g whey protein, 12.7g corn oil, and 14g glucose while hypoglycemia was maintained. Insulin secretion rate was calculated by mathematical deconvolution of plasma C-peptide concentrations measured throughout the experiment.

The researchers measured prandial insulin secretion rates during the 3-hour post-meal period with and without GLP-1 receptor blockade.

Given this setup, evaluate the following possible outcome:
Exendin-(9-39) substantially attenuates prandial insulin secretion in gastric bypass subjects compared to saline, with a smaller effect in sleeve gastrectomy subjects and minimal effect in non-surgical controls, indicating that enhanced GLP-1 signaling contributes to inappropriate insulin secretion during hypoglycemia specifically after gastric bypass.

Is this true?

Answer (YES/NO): NO